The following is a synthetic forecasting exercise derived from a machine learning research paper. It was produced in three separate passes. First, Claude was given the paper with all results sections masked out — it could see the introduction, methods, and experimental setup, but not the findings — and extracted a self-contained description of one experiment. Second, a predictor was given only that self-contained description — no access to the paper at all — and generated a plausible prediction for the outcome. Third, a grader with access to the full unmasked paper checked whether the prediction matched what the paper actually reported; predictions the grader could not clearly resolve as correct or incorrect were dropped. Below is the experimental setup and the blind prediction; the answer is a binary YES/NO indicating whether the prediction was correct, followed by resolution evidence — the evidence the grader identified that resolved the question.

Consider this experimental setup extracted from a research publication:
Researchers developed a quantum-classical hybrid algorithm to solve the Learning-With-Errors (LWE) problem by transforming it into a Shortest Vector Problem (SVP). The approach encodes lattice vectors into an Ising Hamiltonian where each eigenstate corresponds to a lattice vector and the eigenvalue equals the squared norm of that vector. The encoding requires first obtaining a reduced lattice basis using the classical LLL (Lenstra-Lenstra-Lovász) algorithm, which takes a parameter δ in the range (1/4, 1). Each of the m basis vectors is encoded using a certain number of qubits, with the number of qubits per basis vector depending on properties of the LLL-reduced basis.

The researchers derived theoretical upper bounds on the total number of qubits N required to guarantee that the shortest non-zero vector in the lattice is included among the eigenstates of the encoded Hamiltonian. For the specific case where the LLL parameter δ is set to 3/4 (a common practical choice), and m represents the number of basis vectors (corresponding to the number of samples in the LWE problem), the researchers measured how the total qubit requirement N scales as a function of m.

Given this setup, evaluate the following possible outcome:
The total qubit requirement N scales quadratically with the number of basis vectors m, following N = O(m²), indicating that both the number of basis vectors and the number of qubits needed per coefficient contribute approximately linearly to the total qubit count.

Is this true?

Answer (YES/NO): YES